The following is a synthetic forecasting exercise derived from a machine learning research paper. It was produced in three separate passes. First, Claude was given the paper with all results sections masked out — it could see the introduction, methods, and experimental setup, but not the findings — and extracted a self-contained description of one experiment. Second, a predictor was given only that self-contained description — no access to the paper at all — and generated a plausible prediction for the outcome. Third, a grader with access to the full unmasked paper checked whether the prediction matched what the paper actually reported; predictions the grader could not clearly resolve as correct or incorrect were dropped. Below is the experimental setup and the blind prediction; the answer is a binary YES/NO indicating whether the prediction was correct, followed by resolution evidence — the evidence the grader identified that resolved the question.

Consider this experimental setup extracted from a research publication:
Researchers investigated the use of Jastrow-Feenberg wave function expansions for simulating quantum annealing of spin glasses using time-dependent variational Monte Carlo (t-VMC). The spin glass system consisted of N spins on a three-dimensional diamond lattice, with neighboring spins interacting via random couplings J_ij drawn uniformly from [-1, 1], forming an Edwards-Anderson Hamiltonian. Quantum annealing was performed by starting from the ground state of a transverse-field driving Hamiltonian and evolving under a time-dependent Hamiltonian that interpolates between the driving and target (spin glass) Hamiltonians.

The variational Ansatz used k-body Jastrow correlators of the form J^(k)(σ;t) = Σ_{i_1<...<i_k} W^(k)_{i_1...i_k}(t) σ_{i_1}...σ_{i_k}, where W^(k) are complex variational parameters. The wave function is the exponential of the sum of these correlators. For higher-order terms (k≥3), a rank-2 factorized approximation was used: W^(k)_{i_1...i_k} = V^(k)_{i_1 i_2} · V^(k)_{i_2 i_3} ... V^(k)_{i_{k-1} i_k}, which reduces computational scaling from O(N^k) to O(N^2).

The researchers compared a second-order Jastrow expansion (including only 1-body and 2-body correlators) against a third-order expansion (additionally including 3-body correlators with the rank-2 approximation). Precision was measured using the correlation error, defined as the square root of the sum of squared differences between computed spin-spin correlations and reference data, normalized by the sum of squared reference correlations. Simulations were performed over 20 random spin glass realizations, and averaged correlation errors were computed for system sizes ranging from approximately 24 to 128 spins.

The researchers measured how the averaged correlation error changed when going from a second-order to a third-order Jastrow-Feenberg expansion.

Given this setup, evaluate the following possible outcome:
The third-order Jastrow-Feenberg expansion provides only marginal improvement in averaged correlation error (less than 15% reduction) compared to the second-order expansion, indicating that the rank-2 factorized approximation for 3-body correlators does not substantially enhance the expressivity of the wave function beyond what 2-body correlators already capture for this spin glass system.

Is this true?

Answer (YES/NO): NO